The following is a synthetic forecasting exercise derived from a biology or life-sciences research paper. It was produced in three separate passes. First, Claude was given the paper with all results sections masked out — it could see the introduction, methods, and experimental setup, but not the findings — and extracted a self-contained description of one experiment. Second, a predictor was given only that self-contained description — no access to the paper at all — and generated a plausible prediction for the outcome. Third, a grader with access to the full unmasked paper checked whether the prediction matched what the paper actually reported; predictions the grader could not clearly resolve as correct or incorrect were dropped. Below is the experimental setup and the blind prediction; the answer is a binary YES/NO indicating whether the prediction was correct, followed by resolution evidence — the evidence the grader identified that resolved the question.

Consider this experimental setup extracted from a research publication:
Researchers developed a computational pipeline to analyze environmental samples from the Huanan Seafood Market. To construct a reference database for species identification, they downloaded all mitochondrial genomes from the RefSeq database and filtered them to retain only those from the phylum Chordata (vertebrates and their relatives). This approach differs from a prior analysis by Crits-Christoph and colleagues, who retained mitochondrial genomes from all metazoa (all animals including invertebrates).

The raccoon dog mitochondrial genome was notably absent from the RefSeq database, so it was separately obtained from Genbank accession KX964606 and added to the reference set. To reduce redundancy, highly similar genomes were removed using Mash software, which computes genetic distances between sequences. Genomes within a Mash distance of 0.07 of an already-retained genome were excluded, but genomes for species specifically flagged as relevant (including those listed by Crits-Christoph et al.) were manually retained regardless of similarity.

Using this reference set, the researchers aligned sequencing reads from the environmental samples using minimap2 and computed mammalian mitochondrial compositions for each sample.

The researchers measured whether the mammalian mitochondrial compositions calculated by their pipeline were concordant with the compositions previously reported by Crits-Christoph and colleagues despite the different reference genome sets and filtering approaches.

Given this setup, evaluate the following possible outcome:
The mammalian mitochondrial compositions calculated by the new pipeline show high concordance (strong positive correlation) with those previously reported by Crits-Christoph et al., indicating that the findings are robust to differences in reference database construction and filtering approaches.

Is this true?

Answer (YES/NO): YES